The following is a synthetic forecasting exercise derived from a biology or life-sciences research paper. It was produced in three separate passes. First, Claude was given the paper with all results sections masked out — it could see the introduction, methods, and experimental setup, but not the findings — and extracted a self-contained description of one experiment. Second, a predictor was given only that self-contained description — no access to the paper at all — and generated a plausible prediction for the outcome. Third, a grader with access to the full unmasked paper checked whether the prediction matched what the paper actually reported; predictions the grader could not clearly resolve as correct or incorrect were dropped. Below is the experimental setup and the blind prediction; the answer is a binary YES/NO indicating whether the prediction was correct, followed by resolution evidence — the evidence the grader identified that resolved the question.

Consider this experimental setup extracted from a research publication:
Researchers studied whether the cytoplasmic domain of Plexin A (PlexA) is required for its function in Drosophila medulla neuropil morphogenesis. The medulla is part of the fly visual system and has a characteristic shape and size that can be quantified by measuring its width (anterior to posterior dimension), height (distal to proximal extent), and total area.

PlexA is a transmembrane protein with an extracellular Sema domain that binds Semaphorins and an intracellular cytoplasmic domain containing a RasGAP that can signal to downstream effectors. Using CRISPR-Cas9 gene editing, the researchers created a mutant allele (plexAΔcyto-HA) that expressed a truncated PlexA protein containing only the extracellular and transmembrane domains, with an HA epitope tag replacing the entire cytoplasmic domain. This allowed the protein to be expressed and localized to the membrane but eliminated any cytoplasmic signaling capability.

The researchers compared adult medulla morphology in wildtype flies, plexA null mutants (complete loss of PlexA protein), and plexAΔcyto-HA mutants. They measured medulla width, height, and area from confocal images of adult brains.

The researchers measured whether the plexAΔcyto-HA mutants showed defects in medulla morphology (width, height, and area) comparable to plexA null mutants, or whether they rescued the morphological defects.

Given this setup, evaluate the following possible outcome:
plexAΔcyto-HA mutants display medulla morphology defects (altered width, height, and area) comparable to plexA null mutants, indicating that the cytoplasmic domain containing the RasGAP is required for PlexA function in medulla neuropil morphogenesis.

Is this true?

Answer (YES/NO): NO